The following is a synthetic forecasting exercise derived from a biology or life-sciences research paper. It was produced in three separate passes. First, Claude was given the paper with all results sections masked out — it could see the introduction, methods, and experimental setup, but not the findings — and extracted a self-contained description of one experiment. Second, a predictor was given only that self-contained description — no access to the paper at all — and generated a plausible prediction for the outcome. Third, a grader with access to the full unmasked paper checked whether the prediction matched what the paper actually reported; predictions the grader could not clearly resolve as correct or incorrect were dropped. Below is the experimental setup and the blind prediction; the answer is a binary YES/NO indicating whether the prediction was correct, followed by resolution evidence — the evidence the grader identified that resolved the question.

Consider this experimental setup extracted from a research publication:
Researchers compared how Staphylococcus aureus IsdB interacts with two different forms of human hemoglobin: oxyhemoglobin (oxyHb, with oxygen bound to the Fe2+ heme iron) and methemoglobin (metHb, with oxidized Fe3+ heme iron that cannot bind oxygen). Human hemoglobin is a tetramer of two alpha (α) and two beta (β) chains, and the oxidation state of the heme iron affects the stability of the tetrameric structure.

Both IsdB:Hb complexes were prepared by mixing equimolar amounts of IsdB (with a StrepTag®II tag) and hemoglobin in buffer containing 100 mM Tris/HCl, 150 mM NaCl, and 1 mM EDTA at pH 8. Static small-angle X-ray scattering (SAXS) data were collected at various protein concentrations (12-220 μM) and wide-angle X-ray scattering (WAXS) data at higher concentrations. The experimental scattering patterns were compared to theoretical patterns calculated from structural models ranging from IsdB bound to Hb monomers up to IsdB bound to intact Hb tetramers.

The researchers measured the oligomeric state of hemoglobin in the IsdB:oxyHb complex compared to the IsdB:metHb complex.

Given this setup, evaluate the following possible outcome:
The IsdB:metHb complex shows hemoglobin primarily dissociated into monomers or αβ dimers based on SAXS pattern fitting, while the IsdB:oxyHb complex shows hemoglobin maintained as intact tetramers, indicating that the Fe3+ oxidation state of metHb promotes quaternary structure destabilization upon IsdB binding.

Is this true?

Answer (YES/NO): YES